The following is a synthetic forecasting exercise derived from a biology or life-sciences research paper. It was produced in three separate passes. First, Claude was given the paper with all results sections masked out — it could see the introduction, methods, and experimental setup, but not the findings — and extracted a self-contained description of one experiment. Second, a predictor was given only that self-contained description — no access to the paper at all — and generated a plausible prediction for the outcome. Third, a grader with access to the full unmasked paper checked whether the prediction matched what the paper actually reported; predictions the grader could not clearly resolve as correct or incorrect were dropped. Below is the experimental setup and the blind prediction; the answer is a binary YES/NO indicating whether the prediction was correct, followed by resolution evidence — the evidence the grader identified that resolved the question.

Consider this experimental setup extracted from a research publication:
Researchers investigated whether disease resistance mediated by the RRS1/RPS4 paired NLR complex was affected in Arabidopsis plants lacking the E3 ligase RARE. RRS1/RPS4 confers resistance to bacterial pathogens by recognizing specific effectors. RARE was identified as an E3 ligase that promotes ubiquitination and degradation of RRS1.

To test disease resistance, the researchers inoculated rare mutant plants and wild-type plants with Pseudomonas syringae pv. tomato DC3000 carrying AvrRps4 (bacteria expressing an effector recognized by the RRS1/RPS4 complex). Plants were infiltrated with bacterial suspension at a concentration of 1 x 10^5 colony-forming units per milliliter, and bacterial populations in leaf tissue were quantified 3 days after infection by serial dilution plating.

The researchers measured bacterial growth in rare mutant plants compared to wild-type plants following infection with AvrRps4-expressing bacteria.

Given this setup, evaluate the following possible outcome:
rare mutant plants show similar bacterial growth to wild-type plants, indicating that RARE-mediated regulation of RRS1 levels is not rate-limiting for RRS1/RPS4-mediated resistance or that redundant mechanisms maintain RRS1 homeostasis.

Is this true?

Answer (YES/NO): NO